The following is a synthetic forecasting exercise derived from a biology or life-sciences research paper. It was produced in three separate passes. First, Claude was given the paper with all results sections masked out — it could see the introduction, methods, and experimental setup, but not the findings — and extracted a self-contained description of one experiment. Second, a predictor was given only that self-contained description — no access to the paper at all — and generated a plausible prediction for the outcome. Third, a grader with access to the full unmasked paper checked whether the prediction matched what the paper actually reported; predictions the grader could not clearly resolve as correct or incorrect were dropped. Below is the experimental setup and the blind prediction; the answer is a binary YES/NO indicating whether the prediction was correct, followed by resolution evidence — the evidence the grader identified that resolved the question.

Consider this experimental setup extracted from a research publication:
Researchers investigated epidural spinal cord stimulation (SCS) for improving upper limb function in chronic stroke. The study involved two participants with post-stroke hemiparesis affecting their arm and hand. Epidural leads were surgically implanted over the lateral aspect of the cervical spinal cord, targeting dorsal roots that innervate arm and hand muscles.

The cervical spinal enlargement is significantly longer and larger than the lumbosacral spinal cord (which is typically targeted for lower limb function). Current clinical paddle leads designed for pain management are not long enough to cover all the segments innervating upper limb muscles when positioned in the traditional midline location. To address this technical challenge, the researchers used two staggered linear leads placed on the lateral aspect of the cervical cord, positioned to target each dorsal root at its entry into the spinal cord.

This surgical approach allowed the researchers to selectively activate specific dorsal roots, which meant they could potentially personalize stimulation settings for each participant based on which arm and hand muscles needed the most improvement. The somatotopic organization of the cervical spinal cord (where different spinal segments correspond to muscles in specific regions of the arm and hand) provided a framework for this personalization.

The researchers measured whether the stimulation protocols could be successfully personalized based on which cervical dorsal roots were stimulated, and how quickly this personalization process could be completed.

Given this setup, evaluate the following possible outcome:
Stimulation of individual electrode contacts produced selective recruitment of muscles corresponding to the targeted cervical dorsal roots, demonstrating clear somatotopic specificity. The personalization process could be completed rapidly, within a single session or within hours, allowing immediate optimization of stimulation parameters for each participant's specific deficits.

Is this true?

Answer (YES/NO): NO